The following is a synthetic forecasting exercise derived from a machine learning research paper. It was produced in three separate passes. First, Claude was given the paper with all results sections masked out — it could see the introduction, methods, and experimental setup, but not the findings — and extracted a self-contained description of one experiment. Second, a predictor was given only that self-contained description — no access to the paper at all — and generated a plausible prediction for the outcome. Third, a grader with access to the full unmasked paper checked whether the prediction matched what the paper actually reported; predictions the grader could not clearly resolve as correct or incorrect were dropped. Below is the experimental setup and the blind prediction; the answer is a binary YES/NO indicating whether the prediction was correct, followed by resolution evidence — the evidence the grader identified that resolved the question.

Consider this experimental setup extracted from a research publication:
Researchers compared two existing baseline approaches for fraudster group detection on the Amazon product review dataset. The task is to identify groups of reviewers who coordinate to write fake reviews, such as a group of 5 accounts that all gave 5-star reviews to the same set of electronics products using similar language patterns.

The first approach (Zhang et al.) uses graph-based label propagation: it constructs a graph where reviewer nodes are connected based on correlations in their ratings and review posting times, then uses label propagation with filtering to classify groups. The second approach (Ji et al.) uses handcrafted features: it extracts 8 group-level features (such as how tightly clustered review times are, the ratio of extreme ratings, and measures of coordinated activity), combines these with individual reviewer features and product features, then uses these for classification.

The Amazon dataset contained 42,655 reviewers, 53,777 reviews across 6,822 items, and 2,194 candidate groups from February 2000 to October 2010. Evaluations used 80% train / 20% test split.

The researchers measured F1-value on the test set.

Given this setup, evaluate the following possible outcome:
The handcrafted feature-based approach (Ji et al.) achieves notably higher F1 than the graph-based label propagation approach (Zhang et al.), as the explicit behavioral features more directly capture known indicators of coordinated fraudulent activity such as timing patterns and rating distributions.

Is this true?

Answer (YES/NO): YES